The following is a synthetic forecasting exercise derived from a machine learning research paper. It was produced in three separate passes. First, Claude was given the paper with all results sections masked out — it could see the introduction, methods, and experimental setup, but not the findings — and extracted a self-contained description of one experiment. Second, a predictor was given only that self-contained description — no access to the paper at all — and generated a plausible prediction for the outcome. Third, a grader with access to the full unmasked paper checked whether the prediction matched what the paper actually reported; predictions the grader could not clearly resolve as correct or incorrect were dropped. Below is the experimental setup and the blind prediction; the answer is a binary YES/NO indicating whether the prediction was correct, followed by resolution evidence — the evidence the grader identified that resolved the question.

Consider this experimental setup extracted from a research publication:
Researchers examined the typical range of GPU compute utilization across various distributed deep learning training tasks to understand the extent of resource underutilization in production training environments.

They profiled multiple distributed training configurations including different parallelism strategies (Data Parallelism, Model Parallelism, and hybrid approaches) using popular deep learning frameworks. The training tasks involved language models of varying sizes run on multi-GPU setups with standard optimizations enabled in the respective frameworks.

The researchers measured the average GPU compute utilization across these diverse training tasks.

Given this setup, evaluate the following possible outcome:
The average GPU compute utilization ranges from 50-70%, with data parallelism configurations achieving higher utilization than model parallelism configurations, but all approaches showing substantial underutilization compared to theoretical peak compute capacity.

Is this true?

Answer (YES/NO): NO